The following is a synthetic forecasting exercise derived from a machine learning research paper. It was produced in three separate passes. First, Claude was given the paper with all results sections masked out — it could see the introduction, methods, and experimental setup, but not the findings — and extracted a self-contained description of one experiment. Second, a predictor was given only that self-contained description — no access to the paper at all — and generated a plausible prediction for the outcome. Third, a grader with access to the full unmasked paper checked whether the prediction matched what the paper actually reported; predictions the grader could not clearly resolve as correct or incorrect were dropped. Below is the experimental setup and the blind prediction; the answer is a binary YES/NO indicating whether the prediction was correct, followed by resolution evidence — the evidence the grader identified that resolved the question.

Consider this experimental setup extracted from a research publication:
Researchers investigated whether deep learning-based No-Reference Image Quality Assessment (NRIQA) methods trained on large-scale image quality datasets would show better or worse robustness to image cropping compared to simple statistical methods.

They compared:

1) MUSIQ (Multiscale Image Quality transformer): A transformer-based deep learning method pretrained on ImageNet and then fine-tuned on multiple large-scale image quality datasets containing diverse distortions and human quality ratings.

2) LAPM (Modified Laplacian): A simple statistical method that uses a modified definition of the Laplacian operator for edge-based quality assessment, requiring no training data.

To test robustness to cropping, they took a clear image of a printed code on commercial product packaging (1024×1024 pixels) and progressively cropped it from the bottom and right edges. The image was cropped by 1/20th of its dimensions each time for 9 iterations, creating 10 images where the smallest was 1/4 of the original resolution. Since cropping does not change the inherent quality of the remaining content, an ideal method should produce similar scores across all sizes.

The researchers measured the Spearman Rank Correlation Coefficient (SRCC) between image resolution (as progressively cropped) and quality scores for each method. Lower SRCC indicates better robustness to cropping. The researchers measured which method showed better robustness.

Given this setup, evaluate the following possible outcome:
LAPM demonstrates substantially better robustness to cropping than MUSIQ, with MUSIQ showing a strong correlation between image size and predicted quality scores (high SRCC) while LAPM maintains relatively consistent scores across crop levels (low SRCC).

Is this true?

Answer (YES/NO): YES